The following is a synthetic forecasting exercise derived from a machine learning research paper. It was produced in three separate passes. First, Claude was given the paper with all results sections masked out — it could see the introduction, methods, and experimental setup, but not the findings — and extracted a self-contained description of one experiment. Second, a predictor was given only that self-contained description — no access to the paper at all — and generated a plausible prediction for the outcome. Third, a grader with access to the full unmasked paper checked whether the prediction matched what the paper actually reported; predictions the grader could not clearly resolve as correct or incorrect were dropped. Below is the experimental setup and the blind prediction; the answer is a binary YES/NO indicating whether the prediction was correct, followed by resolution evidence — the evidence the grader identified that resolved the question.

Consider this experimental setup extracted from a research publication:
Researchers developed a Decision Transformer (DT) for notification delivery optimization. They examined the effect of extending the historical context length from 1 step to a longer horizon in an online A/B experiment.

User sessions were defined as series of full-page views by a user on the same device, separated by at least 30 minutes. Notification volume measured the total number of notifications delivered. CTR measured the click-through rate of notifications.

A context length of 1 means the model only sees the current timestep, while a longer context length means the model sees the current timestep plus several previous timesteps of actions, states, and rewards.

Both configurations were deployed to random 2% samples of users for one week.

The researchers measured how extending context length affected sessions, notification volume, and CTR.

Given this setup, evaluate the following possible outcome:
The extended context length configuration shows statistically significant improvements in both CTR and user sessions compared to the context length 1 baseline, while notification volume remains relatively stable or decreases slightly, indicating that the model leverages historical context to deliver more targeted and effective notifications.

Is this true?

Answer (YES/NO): NO